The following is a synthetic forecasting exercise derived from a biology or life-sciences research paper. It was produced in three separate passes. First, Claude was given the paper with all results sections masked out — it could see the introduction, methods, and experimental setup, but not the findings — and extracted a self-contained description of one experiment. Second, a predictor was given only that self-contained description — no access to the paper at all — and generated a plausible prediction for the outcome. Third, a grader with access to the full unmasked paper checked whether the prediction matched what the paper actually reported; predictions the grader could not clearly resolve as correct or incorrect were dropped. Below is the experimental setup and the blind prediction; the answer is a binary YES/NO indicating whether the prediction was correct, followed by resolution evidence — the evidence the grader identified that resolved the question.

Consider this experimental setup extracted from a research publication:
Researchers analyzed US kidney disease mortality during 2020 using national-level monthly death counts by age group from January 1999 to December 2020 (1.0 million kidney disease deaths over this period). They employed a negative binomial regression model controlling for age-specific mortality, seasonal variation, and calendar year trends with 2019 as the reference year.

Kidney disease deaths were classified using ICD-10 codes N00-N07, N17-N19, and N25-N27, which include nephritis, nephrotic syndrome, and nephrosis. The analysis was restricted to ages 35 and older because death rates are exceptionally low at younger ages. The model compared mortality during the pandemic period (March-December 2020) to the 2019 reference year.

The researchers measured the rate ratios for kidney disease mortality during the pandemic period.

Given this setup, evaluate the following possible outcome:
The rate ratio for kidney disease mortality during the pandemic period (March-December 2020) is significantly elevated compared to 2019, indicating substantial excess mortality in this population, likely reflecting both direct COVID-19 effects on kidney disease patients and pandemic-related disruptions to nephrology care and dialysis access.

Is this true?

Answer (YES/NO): YES